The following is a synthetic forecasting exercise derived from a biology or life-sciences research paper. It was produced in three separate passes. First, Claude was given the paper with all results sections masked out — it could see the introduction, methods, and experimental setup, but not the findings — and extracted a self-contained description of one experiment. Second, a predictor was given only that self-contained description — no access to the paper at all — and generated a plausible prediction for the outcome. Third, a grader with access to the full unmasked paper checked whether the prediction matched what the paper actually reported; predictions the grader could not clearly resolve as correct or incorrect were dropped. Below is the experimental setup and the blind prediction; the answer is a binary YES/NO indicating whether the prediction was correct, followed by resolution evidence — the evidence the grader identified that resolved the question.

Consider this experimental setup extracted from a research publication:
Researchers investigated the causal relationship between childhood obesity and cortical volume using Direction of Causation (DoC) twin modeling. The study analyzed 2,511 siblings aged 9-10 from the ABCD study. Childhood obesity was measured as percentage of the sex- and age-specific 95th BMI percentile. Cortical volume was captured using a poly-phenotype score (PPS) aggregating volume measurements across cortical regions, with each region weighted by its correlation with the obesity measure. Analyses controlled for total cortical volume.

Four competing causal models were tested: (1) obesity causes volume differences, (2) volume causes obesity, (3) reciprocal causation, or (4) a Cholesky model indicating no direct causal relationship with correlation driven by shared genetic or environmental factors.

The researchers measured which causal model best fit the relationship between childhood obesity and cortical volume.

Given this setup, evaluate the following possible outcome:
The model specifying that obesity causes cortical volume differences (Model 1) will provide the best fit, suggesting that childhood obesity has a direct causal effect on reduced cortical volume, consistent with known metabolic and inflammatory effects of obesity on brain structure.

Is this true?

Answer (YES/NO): NO